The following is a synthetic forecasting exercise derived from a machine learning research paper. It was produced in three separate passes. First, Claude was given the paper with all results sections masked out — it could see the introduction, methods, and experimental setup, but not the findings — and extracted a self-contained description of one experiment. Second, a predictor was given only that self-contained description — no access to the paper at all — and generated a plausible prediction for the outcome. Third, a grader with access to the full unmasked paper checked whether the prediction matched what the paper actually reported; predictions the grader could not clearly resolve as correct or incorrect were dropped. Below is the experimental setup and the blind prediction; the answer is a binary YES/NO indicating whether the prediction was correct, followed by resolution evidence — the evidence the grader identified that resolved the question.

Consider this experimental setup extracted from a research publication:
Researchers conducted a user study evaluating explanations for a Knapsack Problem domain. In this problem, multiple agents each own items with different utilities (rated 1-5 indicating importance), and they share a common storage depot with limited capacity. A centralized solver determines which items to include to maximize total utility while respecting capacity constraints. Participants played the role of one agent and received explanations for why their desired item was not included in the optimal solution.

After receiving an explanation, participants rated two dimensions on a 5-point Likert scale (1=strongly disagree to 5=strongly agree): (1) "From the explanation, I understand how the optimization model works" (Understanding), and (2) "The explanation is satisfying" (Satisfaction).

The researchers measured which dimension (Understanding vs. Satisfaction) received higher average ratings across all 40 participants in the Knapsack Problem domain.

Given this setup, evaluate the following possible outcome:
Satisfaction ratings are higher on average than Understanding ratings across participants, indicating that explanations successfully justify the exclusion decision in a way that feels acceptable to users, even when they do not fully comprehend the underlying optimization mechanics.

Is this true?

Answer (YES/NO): NO